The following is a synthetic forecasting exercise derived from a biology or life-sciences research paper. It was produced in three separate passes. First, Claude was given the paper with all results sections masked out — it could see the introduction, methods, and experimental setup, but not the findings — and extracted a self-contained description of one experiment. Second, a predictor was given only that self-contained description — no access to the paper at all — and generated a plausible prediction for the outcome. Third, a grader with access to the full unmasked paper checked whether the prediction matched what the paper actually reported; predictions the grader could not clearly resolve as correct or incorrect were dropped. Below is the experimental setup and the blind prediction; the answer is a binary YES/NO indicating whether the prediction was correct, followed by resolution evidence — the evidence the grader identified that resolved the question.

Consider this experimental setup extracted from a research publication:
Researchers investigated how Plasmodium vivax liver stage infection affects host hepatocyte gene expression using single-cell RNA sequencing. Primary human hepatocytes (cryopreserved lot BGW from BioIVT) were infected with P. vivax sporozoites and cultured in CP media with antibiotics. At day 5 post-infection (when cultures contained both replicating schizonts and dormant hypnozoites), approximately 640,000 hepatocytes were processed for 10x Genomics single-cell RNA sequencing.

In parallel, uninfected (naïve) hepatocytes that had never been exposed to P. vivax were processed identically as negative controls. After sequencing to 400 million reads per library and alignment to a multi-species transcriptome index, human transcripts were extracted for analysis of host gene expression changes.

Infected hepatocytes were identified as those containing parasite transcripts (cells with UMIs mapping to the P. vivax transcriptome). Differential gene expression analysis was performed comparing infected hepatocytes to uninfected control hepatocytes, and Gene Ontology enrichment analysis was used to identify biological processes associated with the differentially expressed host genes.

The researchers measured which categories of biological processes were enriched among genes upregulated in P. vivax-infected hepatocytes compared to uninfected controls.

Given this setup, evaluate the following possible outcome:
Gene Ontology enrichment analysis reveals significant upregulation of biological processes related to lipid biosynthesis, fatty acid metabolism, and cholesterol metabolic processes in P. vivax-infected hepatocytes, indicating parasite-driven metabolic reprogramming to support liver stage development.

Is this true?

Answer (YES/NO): NO